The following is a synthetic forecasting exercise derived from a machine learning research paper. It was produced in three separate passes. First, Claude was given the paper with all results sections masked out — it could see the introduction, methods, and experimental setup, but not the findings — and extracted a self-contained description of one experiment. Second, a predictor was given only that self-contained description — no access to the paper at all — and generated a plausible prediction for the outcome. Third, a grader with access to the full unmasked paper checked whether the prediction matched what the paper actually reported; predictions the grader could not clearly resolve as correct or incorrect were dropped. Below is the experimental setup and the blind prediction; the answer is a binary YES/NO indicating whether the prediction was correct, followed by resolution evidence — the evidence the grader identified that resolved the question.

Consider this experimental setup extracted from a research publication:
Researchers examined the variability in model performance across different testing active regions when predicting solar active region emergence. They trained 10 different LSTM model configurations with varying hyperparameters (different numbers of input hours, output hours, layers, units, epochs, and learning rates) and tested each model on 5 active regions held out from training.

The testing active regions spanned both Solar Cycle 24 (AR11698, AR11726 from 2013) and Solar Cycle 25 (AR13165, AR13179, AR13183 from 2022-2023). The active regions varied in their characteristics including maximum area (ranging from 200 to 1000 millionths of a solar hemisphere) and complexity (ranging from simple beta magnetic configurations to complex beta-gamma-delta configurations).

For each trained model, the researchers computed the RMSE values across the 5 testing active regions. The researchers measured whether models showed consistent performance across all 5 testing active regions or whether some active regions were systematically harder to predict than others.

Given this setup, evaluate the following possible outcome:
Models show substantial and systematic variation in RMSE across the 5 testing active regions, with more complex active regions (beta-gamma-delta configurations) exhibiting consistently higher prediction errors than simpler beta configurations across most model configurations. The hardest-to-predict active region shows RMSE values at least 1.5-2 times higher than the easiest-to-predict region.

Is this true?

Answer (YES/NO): NO